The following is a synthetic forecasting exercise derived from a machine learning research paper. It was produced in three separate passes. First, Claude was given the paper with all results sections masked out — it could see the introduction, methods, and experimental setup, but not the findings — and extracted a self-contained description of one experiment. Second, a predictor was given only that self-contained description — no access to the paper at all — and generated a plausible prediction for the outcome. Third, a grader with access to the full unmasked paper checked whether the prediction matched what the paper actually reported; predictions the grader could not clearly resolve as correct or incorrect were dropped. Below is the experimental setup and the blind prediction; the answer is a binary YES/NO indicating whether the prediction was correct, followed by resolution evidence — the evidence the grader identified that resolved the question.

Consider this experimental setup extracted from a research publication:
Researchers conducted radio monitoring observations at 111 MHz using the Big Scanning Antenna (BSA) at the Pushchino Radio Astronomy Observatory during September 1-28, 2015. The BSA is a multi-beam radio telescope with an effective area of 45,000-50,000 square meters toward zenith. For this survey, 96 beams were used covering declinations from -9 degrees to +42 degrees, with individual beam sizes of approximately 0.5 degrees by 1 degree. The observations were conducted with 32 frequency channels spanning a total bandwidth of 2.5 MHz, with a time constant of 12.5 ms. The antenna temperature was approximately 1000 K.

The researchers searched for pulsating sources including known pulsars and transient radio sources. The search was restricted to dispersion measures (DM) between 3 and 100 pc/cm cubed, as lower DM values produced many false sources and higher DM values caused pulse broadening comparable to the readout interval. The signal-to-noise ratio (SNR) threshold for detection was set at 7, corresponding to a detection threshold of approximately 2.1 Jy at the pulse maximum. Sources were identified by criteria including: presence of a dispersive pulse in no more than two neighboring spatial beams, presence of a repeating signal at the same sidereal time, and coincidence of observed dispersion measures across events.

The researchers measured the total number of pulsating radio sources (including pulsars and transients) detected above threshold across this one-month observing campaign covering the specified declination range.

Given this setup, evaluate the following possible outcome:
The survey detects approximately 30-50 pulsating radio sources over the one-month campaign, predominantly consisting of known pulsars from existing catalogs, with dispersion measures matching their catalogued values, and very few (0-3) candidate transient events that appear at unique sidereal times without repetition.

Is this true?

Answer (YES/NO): NO